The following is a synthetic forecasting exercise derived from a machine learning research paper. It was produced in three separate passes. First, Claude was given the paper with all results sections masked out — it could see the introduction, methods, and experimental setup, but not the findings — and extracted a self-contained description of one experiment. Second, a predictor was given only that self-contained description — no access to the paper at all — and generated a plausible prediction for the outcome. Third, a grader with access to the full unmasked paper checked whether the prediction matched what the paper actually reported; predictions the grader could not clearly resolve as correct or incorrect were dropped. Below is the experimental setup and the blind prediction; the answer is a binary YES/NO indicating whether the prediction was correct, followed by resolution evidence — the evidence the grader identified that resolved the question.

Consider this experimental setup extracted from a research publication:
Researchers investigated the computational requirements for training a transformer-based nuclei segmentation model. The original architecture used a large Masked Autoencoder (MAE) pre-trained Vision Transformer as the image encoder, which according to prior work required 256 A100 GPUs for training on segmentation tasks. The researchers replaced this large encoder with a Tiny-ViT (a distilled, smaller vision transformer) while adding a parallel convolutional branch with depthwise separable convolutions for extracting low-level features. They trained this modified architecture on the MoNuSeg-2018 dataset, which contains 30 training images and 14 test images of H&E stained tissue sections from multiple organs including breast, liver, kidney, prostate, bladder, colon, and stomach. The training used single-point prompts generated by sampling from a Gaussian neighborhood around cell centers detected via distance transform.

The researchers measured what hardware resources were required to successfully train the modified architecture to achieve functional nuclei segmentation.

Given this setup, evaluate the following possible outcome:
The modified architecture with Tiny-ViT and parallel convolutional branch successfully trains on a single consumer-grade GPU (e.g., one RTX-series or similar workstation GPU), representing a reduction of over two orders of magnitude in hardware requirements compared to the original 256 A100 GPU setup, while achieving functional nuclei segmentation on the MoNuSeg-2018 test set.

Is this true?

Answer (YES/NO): YES